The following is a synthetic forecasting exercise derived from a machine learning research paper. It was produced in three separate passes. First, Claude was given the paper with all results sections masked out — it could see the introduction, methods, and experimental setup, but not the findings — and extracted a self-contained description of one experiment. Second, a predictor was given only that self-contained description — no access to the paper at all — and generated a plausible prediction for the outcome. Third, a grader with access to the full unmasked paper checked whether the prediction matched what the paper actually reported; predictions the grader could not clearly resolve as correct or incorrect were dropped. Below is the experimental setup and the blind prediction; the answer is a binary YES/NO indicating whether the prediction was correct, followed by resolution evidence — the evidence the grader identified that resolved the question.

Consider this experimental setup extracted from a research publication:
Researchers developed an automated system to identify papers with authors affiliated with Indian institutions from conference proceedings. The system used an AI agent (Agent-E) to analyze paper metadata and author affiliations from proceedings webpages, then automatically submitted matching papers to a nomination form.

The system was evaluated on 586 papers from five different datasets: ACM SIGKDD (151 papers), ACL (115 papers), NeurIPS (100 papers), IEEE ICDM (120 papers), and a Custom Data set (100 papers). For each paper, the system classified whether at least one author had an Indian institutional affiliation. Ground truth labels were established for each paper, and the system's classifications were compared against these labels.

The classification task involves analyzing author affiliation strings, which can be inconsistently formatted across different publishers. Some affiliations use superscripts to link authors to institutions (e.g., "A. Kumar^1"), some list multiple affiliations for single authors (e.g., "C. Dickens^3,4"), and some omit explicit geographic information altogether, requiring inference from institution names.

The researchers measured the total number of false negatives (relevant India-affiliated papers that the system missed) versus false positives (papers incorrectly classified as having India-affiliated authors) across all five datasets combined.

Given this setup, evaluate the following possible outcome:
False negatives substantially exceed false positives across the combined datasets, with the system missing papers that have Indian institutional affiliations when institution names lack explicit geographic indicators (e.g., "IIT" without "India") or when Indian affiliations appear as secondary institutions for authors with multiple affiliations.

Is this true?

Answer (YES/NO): NO